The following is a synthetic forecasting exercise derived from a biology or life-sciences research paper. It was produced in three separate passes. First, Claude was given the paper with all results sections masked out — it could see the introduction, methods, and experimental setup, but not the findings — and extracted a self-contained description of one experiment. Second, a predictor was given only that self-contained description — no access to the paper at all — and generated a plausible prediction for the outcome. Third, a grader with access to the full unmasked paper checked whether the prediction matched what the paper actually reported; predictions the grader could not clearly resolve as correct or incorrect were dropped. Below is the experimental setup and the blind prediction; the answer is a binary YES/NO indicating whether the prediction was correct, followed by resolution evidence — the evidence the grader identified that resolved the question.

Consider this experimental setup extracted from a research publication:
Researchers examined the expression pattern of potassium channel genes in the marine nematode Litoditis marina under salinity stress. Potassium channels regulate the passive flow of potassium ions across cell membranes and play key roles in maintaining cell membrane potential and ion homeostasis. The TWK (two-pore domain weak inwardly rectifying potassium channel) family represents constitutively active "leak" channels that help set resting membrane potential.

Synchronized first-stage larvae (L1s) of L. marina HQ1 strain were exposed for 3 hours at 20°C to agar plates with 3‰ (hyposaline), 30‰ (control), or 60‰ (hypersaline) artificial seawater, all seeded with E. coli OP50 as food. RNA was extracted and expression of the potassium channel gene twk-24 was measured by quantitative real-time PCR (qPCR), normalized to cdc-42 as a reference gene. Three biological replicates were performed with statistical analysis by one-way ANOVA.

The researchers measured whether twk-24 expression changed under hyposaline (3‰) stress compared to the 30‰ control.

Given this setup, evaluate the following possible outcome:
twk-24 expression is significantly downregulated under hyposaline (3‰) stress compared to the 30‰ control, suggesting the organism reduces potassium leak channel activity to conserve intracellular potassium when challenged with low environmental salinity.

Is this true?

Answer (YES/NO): YES